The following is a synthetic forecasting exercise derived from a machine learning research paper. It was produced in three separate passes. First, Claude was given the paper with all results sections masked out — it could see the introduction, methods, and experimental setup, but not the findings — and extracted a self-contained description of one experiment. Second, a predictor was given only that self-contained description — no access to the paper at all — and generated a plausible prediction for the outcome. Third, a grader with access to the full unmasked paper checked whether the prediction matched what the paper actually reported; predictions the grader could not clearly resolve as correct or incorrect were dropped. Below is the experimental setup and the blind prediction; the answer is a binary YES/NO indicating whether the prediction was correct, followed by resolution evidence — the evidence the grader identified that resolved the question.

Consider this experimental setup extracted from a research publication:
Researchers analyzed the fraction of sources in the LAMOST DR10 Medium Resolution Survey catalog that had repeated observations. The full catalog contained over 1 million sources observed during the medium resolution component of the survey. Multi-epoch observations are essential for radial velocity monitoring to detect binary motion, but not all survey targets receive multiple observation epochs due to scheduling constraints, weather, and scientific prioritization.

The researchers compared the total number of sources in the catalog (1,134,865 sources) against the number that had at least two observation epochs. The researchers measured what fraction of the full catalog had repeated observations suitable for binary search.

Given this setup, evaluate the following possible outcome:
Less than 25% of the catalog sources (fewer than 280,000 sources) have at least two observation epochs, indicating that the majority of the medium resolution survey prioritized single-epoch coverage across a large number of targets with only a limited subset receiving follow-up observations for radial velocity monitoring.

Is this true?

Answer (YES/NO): NO